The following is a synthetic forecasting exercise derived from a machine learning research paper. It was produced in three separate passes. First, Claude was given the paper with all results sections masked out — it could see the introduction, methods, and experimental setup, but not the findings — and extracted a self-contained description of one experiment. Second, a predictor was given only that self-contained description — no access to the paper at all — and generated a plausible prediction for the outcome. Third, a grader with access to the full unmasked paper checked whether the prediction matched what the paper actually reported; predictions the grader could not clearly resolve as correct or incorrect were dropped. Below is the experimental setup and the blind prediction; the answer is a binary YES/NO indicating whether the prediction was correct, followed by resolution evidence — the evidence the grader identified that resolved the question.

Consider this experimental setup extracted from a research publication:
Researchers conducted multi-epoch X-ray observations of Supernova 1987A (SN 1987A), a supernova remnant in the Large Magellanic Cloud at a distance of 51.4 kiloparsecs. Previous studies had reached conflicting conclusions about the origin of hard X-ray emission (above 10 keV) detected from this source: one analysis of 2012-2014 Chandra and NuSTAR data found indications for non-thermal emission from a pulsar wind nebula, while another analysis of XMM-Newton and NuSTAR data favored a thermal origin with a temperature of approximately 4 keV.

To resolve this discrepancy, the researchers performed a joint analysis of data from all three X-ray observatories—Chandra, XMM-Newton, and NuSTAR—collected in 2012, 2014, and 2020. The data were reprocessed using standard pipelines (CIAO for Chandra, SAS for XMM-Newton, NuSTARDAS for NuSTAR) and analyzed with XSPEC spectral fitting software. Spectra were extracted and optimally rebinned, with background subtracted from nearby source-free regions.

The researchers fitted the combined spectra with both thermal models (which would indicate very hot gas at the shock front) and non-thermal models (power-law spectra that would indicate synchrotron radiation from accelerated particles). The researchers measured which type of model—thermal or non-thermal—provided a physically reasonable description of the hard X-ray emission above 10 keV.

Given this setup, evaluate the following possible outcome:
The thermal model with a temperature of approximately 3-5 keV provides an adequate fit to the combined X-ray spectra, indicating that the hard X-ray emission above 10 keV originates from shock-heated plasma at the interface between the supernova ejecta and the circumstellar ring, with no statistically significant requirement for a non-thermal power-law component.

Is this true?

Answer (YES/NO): NO